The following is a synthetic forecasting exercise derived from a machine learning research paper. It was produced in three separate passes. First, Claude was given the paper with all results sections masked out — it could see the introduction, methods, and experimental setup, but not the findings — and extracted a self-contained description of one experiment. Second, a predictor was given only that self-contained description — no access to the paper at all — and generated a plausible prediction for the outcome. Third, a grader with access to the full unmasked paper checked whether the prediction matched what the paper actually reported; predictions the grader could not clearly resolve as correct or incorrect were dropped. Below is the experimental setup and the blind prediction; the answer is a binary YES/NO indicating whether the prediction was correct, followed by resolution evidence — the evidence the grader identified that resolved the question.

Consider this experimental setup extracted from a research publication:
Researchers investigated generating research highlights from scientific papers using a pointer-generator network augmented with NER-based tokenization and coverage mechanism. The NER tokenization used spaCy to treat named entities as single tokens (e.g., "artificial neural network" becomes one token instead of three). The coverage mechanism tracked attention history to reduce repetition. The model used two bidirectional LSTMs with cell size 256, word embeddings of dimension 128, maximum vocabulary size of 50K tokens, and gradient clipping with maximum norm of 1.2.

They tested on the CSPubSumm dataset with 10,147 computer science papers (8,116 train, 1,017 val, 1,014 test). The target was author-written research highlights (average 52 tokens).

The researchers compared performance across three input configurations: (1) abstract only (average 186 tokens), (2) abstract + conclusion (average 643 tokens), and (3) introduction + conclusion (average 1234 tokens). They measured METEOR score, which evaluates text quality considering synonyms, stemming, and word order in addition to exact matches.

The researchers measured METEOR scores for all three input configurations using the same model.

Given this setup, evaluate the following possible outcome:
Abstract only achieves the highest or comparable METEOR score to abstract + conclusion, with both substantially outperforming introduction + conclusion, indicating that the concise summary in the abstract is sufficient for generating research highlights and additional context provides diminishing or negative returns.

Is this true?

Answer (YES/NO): YES